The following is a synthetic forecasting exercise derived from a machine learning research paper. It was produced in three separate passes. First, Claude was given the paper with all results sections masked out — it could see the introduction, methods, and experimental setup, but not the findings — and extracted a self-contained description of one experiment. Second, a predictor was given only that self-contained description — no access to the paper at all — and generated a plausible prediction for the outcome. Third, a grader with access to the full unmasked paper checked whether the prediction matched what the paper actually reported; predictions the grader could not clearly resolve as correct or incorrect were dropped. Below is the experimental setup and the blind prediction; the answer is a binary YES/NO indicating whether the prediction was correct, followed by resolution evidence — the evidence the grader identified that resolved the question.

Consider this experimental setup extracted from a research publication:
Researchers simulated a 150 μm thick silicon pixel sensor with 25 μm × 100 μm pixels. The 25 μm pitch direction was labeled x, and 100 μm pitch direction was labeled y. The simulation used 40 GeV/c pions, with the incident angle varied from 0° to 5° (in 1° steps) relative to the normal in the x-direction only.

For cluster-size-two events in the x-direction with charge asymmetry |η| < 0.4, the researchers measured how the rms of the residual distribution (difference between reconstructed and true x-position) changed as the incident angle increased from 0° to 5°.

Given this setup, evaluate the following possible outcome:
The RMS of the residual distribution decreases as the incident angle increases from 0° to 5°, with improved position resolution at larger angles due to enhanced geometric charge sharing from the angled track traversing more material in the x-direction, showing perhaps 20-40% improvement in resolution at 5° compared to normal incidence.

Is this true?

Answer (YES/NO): NO